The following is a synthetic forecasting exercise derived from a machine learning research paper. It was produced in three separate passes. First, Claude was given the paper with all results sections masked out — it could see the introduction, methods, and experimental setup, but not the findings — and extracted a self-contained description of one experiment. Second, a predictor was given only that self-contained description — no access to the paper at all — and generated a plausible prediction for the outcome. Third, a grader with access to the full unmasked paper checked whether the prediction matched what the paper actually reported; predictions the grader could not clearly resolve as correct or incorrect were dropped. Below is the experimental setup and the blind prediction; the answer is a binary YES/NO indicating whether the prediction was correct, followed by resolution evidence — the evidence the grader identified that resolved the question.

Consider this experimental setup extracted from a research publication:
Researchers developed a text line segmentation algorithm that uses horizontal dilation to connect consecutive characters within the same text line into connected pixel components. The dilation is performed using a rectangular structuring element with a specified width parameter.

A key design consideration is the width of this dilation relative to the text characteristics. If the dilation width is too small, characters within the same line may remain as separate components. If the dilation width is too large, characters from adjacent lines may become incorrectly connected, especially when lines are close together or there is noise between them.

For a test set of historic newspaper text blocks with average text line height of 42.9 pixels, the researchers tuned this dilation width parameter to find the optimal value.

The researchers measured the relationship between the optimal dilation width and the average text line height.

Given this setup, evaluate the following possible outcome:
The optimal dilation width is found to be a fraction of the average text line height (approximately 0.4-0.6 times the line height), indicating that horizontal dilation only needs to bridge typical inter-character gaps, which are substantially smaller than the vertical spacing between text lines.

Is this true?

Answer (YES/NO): NO